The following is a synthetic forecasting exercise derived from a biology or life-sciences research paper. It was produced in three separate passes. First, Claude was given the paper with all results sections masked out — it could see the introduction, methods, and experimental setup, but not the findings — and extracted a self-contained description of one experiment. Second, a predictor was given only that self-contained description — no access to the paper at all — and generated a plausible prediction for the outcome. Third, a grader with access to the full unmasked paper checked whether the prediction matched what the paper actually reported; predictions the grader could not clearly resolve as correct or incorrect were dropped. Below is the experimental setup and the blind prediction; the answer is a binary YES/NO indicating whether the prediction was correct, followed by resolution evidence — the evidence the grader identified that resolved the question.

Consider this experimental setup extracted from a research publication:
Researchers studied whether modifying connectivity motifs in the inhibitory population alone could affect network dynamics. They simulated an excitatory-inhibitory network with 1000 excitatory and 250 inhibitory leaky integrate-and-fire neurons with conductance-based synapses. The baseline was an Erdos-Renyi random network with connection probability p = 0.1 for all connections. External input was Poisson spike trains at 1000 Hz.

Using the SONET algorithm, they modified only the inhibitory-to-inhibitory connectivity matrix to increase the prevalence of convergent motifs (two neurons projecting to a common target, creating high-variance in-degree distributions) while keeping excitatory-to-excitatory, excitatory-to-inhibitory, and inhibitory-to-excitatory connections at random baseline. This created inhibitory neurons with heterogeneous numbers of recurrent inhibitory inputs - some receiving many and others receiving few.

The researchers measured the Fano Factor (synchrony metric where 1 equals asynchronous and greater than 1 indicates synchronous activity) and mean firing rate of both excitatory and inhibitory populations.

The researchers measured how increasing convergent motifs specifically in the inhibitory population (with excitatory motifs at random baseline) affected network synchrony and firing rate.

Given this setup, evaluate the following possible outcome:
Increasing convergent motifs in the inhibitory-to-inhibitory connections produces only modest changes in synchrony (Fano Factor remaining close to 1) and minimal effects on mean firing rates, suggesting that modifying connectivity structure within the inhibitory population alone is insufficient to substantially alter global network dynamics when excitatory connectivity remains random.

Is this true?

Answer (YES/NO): NO